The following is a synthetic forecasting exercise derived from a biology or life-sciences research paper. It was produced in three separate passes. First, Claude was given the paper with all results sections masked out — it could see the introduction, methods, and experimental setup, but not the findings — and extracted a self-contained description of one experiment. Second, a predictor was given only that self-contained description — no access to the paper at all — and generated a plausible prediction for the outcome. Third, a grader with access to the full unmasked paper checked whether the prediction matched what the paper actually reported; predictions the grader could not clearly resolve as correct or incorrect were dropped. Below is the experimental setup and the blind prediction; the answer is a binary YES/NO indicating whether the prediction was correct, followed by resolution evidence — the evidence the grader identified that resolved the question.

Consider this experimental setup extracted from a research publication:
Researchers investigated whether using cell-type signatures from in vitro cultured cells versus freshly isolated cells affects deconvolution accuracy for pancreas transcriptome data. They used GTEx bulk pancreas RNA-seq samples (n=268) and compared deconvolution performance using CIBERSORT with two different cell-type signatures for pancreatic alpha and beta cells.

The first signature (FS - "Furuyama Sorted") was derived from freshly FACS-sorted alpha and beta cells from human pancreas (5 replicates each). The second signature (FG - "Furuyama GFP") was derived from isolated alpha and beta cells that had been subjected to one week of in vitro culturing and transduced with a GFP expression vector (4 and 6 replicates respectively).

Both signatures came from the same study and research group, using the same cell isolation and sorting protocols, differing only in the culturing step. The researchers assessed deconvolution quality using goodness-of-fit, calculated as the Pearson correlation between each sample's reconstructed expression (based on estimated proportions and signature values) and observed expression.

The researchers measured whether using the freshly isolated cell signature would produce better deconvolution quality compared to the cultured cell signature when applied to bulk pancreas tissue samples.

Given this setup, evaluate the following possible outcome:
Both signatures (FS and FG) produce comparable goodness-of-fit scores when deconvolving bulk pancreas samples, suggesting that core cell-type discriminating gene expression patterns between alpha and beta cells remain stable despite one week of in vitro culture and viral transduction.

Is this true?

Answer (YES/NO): NO